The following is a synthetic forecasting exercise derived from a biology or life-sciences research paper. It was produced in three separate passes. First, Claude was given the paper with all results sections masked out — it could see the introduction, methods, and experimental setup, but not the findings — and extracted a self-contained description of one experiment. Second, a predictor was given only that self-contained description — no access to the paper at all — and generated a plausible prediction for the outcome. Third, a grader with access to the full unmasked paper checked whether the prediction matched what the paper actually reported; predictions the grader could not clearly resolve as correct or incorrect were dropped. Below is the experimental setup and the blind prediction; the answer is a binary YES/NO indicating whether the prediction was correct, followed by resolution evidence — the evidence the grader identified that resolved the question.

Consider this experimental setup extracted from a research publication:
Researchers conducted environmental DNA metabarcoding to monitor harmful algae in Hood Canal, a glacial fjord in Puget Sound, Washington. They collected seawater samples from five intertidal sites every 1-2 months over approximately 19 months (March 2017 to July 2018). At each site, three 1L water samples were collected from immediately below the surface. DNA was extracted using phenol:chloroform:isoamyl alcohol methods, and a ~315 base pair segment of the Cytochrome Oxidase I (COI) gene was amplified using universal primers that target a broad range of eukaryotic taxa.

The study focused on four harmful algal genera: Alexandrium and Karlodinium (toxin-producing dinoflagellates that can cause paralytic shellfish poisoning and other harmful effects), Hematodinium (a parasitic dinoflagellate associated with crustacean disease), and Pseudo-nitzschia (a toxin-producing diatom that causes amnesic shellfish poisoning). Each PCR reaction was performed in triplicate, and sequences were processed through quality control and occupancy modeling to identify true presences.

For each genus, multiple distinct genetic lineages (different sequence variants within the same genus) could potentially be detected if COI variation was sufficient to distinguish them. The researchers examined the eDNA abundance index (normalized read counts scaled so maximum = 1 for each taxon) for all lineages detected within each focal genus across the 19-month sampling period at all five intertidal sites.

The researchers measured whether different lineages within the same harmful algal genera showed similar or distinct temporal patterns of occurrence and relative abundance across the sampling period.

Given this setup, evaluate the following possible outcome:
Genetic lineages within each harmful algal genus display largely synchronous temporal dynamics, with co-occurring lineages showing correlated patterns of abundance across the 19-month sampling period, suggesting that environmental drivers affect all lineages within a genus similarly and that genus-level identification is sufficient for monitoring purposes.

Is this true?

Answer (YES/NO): NO